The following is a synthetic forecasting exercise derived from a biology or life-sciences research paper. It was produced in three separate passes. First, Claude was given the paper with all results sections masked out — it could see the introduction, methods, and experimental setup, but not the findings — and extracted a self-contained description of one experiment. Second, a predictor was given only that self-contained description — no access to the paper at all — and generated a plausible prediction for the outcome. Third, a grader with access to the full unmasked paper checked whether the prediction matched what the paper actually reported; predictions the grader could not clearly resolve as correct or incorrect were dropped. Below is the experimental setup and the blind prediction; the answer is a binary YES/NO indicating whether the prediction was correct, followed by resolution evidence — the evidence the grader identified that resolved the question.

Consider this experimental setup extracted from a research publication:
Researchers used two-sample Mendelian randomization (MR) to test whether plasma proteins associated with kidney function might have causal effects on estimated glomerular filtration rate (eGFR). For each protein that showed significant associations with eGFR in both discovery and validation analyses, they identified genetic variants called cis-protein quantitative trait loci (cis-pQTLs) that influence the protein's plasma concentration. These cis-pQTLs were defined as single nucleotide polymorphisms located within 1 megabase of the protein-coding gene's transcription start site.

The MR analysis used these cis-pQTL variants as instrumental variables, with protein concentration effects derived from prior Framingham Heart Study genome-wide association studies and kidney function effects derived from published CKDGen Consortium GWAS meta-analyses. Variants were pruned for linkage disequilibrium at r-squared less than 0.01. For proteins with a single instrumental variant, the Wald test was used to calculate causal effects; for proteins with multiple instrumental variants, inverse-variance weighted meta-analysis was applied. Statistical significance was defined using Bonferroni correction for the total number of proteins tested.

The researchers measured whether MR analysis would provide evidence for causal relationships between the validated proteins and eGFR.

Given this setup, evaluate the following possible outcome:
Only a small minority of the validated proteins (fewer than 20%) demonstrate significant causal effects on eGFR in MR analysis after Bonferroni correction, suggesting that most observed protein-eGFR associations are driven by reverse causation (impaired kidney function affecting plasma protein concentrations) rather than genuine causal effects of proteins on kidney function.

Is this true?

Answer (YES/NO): YES